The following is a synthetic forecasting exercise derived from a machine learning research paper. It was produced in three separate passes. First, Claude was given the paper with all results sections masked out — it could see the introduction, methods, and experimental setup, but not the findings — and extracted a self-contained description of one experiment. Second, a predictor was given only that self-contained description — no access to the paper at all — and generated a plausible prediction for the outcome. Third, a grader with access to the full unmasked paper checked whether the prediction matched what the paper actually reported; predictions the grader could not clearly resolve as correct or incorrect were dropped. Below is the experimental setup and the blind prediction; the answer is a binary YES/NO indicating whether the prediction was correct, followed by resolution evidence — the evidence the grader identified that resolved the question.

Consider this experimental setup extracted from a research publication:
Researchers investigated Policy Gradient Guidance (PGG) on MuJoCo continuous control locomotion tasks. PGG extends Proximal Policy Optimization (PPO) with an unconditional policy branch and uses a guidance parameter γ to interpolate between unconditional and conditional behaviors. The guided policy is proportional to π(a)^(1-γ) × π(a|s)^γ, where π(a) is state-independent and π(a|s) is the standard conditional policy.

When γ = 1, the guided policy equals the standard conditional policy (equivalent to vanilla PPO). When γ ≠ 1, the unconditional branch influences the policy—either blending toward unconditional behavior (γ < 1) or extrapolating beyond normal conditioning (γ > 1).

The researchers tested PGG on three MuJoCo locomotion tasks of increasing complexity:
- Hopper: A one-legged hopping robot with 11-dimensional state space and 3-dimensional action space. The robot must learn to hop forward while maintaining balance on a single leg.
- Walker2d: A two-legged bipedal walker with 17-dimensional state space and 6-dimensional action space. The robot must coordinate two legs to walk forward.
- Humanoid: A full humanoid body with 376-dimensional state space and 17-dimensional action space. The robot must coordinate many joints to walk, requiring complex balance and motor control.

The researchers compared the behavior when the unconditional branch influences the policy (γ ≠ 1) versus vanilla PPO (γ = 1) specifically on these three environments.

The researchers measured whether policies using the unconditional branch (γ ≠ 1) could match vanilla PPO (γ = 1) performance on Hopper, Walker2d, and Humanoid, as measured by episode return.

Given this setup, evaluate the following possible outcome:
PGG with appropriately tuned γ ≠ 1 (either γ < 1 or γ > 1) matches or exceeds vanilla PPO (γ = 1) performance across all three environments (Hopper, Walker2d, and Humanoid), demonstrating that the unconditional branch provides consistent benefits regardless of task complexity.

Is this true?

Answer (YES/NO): NO